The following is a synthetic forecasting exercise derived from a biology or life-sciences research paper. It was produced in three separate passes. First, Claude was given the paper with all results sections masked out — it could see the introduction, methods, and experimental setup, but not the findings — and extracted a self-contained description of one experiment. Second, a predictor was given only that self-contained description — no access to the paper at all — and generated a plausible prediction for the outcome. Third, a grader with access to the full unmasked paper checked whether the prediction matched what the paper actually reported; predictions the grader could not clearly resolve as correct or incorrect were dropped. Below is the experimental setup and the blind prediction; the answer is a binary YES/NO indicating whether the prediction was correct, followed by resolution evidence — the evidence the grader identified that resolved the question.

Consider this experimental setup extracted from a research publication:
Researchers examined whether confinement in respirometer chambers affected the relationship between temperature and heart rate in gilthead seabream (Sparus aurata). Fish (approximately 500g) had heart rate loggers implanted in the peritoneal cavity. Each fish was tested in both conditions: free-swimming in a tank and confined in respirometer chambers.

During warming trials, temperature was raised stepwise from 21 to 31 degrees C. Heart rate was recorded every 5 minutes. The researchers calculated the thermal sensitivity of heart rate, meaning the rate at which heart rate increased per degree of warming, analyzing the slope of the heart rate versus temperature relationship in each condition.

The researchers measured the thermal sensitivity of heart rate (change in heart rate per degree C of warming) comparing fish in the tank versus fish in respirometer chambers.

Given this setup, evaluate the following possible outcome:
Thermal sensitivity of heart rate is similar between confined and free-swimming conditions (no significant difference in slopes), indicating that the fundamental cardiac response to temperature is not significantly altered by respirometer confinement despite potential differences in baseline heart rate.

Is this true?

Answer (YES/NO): NO